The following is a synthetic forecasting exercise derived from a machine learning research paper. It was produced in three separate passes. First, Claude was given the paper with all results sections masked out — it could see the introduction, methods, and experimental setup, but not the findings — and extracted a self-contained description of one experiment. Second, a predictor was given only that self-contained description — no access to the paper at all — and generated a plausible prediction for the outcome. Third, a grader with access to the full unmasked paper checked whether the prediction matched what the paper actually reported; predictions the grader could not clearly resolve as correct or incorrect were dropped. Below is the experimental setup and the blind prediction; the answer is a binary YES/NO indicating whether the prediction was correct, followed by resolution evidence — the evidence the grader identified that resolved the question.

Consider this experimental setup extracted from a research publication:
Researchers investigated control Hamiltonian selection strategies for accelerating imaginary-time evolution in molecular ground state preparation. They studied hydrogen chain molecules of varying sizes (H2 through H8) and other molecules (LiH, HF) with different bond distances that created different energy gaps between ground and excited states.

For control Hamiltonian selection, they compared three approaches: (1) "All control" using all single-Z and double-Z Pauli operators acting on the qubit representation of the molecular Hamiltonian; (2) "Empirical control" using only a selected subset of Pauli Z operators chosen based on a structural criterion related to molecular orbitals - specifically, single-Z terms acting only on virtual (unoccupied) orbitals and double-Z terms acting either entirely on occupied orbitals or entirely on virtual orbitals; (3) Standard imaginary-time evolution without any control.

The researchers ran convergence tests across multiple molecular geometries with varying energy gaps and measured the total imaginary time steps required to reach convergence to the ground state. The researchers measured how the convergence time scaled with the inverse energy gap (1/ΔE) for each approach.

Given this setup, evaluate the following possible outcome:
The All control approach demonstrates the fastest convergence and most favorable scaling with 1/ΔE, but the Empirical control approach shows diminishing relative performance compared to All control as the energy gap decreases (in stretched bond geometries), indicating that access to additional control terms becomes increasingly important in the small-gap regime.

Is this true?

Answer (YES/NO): NO